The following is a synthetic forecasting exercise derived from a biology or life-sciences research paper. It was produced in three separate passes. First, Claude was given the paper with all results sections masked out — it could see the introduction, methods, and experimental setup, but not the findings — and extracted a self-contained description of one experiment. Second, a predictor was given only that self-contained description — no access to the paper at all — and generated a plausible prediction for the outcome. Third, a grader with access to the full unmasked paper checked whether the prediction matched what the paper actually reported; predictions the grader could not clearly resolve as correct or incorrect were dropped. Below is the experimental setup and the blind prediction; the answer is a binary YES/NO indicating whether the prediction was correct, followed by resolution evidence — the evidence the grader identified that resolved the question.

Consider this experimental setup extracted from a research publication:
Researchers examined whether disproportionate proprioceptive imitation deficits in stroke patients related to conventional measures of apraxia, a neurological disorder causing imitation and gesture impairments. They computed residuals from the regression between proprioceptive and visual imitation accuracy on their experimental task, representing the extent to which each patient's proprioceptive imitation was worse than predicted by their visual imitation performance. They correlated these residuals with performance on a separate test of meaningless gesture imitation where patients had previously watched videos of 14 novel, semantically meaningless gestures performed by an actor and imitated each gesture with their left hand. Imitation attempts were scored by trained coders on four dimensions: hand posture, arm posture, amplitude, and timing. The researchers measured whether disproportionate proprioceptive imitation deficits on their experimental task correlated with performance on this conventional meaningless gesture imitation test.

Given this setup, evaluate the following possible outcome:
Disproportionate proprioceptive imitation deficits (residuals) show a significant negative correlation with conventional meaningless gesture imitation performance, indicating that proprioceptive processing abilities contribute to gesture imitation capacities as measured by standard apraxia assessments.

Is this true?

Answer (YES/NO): YES